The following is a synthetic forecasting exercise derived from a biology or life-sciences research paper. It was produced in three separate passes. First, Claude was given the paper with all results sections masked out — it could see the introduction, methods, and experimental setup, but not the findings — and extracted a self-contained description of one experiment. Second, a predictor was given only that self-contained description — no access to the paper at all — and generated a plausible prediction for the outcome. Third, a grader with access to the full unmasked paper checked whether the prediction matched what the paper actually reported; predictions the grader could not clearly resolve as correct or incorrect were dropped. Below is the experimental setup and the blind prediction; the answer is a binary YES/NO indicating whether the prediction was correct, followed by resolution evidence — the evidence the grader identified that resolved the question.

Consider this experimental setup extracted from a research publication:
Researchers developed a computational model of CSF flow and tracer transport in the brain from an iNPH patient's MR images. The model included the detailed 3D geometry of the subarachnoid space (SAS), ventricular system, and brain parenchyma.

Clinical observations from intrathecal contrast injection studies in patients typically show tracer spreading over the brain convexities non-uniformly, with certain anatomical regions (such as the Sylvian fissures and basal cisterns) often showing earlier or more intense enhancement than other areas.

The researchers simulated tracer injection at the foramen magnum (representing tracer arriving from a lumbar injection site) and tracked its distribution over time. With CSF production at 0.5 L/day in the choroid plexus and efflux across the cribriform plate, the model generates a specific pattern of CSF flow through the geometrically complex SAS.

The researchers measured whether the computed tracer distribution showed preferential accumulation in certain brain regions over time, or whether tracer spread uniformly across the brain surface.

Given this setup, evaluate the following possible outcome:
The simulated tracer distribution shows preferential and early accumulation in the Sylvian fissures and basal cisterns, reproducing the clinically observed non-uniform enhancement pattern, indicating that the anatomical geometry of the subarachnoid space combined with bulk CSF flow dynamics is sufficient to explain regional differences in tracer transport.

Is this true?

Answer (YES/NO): NO